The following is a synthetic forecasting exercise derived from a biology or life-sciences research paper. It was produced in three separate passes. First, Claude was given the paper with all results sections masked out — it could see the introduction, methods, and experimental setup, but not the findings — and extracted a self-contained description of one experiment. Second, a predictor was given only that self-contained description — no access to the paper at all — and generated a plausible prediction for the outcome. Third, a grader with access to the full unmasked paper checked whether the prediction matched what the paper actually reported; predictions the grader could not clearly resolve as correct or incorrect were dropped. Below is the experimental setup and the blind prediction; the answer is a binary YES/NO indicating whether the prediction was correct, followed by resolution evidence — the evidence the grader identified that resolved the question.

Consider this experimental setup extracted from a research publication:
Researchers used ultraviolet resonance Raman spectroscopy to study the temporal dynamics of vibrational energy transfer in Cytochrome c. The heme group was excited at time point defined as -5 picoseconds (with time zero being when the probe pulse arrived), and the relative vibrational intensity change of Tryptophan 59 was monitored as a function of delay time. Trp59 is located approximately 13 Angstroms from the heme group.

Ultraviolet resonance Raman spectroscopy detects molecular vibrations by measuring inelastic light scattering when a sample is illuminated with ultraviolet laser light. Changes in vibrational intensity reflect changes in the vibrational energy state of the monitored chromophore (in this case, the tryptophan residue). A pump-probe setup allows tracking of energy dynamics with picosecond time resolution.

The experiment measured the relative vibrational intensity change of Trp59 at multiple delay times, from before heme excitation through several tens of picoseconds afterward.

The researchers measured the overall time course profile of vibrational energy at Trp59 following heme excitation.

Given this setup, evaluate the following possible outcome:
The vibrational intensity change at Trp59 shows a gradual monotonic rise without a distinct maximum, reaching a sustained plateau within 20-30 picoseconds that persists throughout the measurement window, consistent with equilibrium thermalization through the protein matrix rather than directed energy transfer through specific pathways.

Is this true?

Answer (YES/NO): NO